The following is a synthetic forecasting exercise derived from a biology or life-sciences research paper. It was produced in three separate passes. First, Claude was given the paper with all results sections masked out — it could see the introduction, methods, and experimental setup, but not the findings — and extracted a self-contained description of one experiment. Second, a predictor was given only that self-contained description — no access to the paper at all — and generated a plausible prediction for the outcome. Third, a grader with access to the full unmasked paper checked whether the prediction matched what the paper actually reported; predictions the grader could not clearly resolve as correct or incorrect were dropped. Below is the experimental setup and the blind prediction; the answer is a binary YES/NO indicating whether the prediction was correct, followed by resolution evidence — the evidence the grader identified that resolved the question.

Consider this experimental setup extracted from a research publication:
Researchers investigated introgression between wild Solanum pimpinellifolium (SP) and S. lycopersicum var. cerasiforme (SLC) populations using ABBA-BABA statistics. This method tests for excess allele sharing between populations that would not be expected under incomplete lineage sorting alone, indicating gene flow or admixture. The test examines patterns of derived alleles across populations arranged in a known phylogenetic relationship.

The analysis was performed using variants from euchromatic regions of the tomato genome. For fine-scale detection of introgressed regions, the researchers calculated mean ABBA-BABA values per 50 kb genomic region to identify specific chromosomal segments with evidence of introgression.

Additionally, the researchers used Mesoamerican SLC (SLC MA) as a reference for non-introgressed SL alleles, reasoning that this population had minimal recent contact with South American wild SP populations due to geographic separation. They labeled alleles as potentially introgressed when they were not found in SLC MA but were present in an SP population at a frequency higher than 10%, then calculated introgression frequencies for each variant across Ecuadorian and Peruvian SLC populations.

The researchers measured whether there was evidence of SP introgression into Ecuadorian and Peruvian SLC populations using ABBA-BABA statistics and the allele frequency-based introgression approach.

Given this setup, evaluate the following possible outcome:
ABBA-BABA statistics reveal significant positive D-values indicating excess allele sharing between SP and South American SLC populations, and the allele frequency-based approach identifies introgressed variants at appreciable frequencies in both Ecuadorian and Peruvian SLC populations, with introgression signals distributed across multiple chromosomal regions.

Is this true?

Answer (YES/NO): NO